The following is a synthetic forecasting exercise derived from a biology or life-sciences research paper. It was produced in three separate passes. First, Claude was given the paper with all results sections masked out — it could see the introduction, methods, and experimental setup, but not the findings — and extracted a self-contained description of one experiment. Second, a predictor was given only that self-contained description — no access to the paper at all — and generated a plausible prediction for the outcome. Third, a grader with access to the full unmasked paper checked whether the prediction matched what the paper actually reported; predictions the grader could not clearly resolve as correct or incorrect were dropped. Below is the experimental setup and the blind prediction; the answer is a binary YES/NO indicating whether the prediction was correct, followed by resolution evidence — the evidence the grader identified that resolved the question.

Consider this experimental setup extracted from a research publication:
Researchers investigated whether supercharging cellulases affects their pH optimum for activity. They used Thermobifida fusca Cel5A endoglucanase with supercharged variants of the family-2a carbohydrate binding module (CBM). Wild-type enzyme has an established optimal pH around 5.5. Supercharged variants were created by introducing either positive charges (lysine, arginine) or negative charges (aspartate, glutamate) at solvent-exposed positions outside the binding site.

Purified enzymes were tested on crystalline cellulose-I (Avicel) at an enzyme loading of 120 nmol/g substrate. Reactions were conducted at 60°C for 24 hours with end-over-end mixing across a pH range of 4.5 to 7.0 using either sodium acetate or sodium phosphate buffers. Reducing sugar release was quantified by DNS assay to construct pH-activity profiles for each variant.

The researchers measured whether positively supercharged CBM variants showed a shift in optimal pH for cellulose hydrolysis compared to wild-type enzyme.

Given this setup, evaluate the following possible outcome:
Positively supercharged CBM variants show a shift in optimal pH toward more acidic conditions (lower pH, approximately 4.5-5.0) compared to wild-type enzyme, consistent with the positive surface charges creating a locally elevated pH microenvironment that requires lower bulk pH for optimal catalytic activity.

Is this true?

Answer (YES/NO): NO